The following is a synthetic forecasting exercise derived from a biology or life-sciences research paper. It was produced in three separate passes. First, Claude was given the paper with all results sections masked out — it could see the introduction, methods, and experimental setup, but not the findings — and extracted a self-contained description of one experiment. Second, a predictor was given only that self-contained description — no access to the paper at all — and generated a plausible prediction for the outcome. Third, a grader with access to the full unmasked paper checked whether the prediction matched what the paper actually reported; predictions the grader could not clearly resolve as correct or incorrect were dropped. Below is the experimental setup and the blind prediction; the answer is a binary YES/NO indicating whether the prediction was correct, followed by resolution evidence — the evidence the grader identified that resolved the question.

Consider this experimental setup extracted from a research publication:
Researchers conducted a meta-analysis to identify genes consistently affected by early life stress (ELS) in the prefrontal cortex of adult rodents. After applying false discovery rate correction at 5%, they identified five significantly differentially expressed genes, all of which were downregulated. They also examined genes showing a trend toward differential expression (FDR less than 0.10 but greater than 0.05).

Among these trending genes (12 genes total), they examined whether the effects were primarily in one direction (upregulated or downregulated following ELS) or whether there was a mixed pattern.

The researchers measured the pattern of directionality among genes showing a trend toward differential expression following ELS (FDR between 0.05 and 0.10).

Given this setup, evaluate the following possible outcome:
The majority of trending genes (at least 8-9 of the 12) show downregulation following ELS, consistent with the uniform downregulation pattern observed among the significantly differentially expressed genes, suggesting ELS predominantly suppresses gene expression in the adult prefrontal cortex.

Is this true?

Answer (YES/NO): NO